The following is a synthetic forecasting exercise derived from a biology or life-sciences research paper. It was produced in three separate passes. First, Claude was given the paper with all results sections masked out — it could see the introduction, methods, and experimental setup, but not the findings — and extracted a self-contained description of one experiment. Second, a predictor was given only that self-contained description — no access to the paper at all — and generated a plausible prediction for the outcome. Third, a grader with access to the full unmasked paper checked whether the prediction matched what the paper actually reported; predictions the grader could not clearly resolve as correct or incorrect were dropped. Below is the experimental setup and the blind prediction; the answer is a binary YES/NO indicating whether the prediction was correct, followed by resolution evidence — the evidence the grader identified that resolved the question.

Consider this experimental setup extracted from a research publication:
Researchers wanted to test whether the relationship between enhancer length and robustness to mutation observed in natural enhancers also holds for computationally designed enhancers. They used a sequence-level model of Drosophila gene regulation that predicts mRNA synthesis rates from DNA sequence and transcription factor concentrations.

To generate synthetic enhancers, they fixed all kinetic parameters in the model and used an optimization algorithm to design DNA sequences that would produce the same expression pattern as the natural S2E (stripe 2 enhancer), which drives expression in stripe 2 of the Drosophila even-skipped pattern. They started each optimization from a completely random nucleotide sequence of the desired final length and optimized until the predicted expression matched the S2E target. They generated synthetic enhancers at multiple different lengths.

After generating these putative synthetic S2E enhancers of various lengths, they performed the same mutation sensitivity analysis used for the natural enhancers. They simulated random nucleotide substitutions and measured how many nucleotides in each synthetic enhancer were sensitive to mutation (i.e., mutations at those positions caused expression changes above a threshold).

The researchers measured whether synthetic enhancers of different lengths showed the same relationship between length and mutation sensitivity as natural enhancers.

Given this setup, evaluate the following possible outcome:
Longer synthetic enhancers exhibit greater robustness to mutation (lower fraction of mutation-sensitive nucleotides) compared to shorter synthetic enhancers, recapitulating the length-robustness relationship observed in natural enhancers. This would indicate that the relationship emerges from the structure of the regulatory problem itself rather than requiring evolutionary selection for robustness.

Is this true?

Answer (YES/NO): YES